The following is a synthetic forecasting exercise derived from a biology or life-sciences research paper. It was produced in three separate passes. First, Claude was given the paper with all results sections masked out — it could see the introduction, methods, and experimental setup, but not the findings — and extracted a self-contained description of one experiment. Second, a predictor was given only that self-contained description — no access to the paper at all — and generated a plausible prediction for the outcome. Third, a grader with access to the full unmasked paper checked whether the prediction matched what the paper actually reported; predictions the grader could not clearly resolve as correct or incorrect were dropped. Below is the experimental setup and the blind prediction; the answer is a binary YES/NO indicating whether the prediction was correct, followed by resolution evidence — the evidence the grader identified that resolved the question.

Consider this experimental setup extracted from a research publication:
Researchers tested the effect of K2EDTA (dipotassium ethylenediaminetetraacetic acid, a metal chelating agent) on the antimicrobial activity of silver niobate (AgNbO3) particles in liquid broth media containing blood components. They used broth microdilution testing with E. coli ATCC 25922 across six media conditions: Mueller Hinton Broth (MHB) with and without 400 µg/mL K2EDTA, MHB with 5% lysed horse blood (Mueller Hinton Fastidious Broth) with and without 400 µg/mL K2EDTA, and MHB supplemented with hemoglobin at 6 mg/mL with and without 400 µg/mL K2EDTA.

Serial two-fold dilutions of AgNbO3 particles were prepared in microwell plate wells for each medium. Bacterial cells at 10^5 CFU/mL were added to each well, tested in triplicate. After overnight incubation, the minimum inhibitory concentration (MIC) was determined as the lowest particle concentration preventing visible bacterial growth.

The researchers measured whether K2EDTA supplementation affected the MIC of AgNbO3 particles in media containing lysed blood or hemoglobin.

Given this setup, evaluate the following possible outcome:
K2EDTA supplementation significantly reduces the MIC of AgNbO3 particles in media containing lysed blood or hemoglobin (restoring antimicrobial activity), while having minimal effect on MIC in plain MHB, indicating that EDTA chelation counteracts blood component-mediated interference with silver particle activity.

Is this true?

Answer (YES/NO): YES